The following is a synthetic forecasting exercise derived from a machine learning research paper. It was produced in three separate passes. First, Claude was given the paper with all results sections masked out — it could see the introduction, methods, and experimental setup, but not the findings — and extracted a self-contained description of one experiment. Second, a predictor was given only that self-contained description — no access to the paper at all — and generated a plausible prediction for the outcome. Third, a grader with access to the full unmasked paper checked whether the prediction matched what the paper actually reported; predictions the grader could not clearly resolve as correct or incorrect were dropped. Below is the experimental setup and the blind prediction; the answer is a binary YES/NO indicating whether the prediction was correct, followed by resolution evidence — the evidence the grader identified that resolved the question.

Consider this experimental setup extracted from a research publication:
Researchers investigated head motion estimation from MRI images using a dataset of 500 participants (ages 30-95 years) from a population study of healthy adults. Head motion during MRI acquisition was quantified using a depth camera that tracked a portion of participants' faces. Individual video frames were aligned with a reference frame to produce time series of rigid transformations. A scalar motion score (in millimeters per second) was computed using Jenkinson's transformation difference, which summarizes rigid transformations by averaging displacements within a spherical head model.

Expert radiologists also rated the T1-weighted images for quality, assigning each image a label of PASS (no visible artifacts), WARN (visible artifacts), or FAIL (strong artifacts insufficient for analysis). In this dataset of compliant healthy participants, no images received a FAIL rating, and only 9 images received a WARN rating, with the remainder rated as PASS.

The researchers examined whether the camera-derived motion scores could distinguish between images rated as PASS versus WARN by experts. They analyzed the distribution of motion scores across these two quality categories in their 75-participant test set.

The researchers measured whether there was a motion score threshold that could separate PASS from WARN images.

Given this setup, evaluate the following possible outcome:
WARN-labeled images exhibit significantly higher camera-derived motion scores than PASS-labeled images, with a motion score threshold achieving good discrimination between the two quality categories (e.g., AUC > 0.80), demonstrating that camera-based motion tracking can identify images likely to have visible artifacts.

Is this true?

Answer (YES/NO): NO